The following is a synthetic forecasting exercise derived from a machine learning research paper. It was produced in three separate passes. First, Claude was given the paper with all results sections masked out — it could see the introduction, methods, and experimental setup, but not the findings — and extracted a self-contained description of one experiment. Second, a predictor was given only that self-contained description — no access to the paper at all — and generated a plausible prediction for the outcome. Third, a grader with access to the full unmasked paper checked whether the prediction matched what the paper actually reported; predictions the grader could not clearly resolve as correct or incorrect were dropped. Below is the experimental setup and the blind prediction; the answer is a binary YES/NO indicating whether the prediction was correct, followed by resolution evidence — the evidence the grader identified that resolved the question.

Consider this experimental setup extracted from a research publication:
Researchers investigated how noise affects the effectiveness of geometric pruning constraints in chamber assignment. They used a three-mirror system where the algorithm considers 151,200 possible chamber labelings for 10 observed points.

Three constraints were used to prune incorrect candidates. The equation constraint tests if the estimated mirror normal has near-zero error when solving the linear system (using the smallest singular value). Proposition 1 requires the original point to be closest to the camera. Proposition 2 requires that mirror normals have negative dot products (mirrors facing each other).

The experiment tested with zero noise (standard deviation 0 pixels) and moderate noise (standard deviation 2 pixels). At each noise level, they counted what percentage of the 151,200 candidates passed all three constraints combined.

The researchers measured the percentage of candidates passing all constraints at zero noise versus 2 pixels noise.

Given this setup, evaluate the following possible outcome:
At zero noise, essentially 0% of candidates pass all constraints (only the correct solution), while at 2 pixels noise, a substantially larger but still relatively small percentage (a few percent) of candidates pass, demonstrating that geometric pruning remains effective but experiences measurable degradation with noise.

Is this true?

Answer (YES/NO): NO